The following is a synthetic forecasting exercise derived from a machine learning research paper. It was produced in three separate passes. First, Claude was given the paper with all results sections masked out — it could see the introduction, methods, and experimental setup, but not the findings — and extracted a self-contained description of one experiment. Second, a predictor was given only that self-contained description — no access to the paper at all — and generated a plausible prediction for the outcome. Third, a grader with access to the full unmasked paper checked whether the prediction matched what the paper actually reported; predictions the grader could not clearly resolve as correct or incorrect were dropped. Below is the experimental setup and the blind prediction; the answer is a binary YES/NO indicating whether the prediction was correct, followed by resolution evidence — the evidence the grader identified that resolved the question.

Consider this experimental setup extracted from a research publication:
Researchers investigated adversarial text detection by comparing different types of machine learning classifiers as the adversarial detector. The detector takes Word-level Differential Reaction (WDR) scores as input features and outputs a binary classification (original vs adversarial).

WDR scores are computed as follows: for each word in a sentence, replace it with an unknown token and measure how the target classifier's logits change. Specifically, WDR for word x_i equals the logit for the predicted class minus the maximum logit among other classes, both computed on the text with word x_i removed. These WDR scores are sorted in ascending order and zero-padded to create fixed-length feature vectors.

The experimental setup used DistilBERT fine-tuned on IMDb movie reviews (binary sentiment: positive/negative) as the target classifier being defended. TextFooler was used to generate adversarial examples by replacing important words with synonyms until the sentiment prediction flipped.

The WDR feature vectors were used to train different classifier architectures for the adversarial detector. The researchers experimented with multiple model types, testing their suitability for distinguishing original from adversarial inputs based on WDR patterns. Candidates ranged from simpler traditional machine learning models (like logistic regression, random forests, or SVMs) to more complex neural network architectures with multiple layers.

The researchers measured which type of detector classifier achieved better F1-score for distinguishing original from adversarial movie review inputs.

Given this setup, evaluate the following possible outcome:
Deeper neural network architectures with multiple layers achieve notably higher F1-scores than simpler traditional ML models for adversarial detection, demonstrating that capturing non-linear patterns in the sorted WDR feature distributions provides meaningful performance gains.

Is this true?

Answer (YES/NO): NO